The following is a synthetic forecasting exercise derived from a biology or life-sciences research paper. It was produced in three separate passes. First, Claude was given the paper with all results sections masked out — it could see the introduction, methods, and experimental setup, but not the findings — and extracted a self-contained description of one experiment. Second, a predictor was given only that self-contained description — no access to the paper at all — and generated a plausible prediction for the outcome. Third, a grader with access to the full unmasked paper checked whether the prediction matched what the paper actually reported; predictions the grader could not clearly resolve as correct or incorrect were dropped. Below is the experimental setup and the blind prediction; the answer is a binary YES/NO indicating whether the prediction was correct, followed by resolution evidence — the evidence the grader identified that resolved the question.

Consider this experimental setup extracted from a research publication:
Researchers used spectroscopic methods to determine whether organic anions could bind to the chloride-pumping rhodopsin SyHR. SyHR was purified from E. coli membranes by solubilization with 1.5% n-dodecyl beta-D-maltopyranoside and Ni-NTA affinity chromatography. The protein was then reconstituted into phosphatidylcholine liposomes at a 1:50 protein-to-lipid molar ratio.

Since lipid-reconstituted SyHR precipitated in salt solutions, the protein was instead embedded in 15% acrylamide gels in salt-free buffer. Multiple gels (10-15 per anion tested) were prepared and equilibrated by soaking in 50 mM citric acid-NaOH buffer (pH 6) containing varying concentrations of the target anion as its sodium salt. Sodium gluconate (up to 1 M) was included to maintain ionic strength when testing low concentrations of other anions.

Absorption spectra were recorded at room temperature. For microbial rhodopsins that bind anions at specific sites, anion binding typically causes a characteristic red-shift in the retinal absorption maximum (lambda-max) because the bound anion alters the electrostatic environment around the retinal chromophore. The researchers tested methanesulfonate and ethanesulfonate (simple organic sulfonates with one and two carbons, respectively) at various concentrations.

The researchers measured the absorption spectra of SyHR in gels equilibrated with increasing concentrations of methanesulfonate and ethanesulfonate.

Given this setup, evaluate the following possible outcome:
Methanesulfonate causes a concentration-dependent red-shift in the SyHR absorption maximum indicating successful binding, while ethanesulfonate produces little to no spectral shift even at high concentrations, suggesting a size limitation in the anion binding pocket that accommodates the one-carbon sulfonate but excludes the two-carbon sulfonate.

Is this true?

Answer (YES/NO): NO